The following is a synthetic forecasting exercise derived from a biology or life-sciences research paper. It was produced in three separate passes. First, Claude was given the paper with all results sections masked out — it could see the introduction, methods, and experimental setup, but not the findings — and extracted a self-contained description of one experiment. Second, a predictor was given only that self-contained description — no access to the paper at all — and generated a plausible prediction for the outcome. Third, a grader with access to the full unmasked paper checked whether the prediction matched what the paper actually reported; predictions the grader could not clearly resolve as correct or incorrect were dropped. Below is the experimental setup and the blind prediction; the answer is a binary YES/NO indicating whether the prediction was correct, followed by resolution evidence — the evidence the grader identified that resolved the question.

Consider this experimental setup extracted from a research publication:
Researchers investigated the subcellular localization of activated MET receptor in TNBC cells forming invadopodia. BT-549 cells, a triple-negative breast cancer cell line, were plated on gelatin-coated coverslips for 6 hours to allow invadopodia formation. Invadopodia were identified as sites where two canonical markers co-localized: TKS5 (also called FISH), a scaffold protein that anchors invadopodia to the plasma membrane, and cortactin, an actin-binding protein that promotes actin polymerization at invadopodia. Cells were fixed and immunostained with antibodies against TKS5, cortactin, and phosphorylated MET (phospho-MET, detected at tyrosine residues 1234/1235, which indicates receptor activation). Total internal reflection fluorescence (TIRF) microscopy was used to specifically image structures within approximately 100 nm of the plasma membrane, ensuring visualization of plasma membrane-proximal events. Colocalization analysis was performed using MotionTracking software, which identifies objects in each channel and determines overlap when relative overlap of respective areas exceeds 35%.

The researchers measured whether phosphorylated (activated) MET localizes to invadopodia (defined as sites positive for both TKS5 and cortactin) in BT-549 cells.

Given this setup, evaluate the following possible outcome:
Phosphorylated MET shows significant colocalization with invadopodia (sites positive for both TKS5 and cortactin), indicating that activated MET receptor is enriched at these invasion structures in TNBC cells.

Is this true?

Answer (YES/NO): YES